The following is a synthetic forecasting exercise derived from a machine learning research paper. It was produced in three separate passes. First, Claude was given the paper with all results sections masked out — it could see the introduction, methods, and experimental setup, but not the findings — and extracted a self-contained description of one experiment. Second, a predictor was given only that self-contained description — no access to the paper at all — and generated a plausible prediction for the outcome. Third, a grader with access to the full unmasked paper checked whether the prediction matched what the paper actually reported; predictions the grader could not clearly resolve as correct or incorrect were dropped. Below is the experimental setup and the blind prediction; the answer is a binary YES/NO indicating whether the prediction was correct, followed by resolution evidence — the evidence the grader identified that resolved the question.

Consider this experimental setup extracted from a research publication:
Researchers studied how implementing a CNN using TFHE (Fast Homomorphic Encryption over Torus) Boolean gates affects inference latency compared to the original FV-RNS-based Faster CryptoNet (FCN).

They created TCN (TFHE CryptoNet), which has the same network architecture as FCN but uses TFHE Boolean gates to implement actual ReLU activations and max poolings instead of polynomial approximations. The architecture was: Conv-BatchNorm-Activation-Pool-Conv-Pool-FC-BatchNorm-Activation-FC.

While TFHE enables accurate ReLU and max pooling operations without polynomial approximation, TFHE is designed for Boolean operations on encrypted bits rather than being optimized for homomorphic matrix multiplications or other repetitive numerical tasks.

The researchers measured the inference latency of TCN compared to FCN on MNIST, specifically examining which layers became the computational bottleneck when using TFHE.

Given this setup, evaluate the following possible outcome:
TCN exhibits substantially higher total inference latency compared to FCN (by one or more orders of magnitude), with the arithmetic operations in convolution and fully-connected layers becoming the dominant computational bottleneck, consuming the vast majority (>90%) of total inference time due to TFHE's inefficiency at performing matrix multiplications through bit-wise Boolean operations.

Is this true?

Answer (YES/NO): NO